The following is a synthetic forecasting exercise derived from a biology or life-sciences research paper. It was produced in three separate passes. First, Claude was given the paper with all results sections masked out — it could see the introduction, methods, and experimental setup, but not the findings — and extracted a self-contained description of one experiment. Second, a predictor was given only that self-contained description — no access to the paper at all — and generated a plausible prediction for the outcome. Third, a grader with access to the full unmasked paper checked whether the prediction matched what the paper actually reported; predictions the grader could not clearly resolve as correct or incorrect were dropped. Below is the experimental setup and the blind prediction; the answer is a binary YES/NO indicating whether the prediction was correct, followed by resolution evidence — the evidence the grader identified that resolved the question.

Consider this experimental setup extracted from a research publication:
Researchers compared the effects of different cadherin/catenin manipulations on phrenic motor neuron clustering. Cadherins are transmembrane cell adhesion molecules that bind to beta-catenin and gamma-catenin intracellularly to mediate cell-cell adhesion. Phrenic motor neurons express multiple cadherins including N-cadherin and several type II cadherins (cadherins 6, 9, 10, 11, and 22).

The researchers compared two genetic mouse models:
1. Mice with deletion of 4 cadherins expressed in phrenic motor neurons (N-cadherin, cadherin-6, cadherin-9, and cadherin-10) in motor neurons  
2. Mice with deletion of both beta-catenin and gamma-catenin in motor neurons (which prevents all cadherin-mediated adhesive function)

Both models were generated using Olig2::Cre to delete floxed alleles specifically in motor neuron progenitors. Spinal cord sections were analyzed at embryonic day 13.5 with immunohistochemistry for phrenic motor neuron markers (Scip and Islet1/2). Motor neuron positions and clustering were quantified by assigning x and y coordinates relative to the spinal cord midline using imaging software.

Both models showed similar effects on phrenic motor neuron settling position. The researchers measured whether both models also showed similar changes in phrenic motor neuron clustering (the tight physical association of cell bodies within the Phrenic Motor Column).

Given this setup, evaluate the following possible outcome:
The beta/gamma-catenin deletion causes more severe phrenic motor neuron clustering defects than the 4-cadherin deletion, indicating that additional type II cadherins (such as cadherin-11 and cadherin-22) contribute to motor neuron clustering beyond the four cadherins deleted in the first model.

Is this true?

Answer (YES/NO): YES